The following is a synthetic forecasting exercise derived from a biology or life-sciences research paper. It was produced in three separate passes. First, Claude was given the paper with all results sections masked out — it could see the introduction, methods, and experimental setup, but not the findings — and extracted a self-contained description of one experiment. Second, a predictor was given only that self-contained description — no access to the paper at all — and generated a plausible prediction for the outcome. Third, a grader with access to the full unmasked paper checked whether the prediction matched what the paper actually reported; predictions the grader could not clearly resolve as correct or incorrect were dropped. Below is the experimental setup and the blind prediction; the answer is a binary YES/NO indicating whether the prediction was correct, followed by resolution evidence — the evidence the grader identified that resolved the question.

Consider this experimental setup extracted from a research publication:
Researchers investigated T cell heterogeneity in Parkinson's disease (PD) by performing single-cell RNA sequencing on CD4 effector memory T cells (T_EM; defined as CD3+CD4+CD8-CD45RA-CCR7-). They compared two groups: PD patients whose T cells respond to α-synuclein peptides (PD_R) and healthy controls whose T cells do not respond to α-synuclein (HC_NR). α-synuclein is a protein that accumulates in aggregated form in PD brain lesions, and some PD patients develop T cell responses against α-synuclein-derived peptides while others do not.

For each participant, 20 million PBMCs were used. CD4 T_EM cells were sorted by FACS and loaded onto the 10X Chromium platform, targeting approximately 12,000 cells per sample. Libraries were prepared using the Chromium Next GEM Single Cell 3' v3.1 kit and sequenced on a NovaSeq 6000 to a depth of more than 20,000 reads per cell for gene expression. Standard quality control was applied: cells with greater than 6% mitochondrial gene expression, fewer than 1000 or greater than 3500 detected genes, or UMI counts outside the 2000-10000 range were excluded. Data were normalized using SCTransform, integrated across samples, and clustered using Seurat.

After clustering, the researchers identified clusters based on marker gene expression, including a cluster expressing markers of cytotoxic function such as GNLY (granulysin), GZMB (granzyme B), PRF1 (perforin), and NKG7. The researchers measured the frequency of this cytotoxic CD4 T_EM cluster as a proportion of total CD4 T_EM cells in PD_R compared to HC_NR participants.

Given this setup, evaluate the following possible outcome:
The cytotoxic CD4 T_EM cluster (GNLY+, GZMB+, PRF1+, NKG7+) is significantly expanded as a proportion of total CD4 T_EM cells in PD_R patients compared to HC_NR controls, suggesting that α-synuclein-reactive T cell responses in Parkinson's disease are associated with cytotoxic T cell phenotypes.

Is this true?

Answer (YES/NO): NO